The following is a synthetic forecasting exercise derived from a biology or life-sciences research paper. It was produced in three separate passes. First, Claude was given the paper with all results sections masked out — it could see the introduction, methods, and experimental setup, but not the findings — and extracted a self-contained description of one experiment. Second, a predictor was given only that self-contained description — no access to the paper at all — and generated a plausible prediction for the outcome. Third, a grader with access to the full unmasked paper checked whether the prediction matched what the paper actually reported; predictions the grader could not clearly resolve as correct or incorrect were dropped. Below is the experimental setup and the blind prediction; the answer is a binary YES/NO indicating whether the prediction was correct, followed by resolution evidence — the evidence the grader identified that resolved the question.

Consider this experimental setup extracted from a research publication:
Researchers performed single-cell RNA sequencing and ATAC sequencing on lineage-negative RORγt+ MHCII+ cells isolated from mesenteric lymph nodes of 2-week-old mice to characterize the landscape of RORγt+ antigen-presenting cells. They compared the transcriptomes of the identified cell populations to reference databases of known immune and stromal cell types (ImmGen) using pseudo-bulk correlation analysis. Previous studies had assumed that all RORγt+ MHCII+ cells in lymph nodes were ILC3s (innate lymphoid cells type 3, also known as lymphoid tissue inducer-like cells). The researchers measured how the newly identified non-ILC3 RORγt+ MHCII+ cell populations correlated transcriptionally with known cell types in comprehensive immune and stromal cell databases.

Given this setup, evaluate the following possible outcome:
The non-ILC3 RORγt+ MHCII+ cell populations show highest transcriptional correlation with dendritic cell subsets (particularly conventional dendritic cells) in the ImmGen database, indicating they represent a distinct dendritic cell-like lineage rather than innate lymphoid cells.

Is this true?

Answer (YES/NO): NO